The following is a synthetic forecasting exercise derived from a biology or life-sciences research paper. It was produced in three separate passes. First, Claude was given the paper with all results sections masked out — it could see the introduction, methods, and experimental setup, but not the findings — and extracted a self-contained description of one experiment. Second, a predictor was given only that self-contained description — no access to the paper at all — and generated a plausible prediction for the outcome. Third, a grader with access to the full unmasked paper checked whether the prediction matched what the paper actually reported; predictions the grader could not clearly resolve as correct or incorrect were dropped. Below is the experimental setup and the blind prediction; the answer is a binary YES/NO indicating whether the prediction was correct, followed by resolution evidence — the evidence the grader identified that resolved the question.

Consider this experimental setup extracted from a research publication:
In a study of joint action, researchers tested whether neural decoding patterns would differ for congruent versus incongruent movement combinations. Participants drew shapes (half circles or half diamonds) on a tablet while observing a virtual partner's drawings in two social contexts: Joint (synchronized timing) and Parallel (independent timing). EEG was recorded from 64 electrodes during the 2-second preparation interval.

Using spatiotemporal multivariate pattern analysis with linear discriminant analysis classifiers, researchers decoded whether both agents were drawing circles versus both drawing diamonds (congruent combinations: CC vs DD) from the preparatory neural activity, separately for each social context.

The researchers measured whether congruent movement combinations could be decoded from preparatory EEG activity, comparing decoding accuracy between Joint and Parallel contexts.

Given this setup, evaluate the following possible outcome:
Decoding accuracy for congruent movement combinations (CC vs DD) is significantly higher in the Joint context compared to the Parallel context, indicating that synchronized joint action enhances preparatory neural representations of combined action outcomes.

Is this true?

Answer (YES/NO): NO